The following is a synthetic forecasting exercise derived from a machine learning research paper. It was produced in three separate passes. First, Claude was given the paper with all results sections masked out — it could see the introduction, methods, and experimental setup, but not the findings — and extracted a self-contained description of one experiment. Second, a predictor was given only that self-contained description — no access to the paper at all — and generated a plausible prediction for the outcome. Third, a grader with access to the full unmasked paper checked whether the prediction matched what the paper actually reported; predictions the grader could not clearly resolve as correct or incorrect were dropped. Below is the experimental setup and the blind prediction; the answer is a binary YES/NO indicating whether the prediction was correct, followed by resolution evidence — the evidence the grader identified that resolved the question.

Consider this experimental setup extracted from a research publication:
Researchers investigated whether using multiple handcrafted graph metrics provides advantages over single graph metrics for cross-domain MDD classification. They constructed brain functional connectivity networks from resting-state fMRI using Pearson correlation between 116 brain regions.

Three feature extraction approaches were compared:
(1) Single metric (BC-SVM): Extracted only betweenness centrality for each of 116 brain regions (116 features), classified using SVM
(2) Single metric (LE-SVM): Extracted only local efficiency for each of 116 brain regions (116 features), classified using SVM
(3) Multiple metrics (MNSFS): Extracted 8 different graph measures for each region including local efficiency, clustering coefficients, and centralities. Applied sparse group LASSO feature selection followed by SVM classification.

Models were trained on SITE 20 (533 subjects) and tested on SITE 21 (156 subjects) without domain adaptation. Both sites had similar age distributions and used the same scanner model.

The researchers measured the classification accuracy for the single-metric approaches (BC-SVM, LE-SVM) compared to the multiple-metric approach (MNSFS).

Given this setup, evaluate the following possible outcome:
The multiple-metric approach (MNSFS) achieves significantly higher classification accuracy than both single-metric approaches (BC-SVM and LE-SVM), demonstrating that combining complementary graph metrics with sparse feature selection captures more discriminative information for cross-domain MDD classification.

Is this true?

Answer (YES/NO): NO